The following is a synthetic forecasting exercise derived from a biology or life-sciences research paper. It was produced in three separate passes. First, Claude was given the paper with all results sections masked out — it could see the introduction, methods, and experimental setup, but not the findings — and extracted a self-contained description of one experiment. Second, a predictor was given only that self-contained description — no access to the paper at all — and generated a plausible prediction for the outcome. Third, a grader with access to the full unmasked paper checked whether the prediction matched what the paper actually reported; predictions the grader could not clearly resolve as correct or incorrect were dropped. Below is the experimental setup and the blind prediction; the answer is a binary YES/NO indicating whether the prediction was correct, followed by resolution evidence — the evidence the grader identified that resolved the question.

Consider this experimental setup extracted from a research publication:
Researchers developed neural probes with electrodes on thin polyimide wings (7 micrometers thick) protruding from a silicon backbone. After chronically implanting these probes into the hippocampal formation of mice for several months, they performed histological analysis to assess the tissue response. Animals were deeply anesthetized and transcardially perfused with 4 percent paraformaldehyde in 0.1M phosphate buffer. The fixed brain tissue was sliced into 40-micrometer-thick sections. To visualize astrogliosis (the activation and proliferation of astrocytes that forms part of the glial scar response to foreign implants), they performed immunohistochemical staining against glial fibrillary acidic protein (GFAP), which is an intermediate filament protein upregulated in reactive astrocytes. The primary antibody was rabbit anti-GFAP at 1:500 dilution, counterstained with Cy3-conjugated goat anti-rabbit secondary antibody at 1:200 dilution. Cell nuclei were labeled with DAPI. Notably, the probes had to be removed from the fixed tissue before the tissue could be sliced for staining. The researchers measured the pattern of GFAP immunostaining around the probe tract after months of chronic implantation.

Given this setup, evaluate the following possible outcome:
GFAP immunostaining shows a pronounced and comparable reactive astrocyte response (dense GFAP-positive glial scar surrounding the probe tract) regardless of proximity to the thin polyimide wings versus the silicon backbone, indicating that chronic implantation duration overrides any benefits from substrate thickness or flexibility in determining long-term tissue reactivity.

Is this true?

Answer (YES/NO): NO